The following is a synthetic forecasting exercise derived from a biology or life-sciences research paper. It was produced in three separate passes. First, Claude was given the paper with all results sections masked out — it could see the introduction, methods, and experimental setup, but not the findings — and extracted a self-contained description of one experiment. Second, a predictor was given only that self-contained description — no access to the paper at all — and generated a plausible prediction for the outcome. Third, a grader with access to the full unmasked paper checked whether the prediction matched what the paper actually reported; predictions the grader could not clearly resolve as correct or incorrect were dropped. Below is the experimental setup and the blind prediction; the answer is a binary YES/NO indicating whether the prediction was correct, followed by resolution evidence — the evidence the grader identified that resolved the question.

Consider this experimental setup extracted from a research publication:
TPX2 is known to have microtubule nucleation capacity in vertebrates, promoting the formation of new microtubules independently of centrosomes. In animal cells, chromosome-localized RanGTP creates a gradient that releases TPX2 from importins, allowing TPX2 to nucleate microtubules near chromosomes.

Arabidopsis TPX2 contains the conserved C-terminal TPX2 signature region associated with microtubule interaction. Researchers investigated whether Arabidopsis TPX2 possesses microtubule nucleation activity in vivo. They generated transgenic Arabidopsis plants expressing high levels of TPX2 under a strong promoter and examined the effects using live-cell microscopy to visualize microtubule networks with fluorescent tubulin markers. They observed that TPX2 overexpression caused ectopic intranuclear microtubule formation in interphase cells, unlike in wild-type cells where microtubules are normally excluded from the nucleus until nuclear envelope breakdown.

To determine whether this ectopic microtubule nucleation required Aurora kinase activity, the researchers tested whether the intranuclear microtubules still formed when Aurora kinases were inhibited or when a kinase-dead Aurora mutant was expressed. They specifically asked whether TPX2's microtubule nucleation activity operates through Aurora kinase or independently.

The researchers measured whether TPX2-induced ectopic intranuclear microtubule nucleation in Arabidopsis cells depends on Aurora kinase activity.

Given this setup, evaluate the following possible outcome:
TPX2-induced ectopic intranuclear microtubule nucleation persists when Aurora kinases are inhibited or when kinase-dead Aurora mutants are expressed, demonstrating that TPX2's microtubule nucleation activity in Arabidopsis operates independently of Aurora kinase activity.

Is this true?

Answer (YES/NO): YES